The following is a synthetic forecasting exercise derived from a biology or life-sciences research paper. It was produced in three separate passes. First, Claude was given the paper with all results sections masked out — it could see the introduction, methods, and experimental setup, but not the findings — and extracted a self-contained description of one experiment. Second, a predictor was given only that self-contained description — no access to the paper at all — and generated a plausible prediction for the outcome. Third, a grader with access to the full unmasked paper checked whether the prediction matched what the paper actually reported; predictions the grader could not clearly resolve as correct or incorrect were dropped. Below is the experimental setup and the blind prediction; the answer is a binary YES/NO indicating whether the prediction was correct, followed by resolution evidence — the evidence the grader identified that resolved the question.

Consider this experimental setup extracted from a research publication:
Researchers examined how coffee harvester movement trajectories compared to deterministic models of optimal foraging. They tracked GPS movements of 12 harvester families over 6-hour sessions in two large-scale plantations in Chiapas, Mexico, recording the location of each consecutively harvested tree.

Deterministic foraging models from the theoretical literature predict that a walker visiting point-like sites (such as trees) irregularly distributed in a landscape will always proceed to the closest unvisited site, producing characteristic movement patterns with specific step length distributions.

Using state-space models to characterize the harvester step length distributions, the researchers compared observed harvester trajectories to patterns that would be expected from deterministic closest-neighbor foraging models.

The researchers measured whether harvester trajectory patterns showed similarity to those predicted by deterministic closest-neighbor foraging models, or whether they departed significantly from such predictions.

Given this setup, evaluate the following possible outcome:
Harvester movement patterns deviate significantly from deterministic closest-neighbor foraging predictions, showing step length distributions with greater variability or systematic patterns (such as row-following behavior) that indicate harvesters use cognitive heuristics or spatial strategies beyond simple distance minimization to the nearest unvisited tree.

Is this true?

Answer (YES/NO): NO